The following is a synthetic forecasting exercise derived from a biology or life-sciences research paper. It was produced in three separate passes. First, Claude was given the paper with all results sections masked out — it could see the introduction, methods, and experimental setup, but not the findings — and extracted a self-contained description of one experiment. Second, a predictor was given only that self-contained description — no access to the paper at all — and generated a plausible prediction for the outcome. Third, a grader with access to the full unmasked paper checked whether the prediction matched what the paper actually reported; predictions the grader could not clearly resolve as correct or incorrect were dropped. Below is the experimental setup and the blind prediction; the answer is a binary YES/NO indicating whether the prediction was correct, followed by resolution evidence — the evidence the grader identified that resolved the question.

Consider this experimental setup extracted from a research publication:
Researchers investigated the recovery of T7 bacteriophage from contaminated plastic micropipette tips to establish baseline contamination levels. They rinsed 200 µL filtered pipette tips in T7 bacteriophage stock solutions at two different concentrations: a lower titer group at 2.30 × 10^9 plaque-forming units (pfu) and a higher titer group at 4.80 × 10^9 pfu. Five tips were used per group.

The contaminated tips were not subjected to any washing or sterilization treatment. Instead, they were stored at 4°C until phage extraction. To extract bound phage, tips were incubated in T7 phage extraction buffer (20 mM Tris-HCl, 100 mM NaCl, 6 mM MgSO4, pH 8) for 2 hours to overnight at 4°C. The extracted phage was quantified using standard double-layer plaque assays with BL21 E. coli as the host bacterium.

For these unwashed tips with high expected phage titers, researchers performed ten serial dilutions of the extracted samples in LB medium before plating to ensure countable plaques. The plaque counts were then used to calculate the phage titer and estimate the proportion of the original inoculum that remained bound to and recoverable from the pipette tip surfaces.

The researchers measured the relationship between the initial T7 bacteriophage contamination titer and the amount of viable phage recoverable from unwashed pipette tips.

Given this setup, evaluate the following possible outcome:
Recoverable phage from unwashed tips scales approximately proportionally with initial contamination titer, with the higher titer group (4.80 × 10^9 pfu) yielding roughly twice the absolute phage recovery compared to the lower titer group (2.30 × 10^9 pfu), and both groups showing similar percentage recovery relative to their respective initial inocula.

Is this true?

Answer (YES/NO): NO